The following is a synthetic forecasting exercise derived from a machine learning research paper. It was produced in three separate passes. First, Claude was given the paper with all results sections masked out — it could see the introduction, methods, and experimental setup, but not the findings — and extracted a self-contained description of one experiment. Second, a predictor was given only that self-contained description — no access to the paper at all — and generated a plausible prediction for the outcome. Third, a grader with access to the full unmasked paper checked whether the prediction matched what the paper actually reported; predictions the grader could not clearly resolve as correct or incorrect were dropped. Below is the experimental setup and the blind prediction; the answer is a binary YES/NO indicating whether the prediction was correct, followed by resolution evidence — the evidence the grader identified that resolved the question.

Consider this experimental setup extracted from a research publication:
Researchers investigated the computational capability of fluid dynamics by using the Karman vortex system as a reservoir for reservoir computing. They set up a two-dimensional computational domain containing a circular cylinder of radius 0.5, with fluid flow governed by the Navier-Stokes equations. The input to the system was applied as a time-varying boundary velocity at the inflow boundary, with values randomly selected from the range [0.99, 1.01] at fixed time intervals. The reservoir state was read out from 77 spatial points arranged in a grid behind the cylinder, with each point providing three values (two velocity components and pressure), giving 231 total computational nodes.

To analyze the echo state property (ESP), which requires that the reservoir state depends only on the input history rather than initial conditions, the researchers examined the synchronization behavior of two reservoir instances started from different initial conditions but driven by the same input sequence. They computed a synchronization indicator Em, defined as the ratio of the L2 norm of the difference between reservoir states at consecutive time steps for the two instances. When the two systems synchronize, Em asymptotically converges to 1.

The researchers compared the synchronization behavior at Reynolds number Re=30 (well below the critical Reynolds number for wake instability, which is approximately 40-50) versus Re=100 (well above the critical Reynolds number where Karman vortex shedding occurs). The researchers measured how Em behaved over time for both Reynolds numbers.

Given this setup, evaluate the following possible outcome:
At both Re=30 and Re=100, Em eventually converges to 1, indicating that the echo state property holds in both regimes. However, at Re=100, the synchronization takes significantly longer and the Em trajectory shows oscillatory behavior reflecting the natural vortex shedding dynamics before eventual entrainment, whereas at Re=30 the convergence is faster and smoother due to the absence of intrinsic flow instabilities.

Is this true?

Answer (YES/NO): NO